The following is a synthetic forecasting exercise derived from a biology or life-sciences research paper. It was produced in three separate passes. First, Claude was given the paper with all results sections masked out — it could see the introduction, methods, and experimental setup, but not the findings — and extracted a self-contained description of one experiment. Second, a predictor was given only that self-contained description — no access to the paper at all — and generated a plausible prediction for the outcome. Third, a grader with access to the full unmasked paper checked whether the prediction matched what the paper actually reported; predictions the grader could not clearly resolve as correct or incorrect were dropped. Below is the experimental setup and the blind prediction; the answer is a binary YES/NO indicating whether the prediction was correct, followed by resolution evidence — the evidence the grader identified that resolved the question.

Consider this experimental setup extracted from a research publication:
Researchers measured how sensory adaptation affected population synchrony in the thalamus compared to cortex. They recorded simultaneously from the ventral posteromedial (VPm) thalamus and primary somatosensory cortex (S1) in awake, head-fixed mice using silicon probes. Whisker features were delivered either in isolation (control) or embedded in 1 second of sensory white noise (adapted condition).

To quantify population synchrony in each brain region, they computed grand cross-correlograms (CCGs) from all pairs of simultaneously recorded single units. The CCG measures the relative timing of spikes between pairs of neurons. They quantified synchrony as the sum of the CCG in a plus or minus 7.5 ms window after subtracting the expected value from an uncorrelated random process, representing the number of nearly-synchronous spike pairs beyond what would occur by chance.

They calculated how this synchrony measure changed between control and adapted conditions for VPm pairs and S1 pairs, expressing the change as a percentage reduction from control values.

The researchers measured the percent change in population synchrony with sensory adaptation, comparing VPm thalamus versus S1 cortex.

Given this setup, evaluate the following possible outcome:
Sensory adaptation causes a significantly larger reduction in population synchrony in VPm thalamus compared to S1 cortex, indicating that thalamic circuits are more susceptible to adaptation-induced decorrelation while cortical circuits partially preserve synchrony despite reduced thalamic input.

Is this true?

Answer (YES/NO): NO